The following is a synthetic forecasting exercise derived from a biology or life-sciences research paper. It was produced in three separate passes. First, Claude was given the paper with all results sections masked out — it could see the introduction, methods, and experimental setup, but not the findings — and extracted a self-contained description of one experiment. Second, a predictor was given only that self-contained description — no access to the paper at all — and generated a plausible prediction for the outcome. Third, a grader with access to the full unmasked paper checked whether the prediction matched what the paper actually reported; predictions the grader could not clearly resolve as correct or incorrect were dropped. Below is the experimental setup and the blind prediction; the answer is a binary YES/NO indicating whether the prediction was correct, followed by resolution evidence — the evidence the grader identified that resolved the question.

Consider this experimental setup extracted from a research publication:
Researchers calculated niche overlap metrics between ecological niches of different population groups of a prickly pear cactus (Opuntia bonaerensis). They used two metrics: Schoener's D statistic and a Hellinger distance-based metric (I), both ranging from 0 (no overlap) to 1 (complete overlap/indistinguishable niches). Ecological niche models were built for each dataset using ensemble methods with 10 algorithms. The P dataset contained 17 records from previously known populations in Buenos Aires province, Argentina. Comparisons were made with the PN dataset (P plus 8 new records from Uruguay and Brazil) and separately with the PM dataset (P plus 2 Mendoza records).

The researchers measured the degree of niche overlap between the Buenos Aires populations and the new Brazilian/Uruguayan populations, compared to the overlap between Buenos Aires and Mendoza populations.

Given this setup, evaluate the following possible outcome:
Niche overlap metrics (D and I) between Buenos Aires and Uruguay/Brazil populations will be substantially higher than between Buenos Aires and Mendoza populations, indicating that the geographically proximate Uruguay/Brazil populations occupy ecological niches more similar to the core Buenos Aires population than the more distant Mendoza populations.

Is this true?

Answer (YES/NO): YES